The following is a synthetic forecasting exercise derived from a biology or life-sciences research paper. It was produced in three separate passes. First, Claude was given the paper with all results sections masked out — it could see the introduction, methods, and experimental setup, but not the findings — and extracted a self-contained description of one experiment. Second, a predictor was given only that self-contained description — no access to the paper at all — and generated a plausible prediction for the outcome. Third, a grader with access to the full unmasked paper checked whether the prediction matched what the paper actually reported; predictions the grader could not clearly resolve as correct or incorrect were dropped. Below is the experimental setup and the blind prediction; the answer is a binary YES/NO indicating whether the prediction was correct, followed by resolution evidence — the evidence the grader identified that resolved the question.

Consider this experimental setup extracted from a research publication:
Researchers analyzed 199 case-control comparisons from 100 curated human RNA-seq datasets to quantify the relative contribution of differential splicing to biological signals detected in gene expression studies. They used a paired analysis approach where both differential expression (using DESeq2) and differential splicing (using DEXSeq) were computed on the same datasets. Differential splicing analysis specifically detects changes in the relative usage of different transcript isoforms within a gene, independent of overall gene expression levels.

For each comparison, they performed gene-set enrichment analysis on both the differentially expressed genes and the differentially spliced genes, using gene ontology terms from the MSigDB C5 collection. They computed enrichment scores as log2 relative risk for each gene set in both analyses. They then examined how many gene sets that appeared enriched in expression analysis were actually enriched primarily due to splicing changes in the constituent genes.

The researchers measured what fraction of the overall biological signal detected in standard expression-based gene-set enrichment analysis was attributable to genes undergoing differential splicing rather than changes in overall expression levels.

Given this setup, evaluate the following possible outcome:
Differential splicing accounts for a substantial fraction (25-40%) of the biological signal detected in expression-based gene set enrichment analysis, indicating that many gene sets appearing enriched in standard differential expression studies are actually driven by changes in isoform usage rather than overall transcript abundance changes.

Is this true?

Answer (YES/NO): NO